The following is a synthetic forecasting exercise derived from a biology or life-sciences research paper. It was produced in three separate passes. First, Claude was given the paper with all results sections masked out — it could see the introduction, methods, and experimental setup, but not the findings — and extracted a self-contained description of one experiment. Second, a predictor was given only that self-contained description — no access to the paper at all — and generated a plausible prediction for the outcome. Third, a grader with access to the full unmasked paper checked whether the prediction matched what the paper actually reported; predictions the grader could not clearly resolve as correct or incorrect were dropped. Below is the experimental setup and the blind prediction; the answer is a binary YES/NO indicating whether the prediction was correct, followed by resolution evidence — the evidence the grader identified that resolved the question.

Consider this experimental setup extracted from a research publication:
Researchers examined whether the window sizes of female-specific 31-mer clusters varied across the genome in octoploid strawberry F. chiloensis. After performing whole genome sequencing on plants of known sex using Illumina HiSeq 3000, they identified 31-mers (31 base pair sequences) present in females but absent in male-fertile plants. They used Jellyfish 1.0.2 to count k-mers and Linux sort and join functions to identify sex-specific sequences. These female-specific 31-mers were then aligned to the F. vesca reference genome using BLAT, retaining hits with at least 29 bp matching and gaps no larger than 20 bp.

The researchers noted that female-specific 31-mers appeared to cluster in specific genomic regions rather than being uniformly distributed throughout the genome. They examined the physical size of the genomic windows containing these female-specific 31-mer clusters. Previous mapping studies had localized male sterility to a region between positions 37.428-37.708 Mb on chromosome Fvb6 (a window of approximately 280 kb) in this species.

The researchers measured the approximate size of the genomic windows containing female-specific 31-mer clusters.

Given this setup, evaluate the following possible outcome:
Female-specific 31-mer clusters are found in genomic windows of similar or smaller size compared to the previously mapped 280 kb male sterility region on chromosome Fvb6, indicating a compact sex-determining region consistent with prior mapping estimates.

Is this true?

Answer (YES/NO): YES